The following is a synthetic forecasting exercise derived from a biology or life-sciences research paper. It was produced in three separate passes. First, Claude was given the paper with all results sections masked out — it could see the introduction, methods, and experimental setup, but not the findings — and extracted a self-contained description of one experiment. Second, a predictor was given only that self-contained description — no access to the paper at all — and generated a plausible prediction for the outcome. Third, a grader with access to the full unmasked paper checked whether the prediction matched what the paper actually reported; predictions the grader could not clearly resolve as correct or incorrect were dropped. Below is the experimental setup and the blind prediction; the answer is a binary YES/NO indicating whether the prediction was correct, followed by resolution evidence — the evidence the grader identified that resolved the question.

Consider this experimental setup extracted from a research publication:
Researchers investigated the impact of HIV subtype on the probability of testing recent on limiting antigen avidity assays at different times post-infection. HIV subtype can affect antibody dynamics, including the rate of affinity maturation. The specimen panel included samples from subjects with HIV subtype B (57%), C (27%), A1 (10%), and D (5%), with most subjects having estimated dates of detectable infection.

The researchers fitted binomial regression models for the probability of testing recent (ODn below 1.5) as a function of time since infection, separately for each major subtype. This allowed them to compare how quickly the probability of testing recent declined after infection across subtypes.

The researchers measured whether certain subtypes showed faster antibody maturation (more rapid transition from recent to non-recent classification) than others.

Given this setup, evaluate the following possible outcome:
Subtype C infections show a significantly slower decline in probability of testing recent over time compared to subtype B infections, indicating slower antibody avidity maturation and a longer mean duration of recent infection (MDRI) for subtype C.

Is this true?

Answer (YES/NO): NO